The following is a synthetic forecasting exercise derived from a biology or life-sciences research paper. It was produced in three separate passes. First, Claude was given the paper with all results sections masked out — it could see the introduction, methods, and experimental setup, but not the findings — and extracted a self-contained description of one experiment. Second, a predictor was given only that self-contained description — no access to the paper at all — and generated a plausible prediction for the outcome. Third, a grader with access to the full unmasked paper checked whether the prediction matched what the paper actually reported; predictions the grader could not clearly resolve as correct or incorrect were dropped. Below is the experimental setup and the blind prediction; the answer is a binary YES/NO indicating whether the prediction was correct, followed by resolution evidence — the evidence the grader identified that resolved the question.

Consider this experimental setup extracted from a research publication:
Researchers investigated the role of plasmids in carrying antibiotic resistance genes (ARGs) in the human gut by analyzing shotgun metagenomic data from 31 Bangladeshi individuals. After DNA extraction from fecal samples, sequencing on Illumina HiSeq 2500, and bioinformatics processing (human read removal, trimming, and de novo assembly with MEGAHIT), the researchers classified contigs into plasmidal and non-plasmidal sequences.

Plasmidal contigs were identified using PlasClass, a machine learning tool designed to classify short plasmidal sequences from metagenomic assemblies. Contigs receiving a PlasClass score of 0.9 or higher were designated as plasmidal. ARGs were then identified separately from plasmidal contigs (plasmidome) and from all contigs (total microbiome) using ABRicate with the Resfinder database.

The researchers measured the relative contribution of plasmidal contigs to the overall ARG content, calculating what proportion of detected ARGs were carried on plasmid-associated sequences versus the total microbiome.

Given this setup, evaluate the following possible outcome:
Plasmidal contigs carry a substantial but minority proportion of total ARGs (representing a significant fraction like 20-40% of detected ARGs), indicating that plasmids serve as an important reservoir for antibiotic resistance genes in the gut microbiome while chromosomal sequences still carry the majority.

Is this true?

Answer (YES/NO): NO